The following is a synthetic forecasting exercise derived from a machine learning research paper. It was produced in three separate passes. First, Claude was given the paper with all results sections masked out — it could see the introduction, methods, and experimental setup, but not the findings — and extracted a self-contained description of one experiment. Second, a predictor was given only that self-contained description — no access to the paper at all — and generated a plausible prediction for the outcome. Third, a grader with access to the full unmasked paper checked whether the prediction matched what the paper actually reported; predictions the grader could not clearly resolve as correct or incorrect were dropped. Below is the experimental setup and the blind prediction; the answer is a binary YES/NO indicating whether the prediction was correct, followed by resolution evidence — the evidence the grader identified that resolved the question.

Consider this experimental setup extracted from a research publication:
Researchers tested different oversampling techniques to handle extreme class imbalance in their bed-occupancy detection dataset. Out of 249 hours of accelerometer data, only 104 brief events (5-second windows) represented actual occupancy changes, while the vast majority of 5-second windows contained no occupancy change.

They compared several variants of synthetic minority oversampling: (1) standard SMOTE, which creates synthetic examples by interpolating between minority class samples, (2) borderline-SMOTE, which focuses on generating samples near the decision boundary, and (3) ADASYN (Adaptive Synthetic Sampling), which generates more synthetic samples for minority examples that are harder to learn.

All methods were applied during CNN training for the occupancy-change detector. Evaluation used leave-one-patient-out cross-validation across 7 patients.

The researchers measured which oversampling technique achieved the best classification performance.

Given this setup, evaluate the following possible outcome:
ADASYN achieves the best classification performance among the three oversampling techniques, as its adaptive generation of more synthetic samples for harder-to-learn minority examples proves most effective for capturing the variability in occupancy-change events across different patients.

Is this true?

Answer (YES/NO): NO